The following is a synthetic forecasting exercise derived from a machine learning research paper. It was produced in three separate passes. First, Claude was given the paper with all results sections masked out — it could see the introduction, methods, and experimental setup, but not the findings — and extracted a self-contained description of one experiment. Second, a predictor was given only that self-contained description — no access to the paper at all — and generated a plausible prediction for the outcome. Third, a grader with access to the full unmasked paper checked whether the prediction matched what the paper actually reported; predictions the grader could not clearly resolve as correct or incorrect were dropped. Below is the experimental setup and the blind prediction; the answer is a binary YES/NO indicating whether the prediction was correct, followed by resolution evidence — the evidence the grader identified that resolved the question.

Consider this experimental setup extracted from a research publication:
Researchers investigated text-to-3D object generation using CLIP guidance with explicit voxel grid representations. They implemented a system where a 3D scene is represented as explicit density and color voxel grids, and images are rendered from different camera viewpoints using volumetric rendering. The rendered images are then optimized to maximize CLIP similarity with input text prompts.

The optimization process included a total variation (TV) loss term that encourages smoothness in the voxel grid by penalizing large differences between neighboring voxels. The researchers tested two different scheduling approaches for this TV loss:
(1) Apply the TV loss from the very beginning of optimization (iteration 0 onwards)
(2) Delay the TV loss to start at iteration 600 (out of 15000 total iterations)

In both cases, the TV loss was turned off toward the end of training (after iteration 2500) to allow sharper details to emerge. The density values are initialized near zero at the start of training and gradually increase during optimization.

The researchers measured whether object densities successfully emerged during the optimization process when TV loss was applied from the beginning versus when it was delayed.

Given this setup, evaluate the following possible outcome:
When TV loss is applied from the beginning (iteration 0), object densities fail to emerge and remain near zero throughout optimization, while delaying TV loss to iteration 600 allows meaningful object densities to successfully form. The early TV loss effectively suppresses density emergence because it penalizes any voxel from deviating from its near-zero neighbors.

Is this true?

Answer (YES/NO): YES